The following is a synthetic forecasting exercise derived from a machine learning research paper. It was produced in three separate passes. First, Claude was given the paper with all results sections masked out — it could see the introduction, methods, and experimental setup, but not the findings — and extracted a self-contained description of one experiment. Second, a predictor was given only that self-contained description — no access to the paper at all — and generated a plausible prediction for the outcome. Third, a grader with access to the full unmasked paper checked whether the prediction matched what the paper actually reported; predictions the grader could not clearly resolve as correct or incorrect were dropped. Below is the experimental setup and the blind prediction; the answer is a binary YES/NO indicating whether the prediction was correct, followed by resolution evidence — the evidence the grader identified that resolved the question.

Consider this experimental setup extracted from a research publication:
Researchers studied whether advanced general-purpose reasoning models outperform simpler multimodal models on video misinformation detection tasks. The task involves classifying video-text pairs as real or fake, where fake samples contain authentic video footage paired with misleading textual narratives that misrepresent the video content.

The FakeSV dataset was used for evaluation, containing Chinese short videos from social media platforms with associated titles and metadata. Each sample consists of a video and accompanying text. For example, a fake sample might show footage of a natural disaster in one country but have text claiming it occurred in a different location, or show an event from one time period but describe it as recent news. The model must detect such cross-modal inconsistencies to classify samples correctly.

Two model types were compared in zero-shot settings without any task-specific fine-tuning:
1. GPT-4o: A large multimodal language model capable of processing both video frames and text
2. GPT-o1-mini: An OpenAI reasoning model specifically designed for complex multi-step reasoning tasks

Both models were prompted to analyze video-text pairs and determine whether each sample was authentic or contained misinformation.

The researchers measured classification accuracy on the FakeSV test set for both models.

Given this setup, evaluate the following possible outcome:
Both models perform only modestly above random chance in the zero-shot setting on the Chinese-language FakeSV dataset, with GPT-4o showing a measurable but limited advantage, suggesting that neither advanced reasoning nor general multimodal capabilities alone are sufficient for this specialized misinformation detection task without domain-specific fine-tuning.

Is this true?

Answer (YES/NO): NO